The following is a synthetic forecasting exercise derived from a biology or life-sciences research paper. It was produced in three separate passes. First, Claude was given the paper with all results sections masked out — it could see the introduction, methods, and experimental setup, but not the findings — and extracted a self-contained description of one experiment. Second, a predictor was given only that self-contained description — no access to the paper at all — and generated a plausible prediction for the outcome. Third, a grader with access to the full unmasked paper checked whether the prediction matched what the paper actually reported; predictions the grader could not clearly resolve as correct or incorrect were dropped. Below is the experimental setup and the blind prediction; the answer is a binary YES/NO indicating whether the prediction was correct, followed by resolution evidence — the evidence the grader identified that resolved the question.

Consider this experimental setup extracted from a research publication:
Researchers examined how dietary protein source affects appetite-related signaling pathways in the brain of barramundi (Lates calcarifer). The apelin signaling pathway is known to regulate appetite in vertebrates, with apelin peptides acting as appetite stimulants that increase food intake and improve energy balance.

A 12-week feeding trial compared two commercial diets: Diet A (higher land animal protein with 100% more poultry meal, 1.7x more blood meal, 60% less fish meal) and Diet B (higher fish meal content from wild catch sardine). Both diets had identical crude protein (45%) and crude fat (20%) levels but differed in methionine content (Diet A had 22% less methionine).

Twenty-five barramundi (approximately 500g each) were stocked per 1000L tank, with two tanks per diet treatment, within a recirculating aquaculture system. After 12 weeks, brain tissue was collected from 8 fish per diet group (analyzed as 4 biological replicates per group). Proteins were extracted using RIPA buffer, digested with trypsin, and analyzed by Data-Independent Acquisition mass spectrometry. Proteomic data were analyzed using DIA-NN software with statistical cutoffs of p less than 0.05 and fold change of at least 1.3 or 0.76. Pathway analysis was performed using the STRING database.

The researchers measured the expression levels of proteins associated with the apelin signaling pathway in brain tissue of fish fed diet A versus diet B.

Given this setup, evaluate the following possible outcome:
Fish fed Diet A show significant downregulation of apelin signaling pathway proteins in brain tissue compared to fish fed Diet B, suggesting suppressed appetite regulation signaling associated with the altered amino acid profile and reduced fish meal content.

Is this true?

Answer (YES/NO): NO